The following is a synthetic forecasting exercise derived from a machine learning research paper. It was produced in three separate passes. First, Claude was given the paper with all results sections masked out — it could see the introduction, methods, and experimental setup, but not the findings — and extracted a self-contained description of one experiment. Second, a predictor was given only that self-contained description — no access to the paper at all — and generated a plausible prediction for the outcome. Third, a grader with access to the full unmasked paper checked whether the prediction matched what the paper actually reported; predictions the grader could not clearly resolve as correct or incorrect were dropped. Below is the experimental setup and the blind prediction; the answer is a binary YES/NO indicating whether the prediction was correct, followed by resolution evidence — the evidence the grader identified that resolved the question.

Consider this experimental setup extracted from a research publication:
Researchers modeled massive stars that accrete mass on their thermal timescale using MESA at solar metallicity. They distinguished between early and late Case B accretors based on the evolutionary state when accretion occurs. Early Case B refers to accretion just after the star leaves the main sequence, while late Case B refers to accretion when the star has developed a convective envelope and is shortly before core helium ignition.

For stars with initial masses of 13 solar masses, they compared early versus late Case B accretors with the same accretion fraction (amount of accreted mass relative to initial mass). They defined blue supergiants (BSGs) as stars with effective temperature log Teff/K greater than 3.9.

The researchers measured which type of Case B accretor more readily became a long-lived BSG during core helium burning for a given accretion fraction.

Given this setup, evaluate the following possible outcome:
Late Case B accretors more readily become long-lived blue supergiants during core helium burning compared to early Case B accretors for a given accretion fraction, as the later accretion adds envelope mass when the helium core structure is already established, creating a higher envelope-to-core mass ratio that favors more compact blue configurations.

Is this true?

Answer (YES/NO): NO